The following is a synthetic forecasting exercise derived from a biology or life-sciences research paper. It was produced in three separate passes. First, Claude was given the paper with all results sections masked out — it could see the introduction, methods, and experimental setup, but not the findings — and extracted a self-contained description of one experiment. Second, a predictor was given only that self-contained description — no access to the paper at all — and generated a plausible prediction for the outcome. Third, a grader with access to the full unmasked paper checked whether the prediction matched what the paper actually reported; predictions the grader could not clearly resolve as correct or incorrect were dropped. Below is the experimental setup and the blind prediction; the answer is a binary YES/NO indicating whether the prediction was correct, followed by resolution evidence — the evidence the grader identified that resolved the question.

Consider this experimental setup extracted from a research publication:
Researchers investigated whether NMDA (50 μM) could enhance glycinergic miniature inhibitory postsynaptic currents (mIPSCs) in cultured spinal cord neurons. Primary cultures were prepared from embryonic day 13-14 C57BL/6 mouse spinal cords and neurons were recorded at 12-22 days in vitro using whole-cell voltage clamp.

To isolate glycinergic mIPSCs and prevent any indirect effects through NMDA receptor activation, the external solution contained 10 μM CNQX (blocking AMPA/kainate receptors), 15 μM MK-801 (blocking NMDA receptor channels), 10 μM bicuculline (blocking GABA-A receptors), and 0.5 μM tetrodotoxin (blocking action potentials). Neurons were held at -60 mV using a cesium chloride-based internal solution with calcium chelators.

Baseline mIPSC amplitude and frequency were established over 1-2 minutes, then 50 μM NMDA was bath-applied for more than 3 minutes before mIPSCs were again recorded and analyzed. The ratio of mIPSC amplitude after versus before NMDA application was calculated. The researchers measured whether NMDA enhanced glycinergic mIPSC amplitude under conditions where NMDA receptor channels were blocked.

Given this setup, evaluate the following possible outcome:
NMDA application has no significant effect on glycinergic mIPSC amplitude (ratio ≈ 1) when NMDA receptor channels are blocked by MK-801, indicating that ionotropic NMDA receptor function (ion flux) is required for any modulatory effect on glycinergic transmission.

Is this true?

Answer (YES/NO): YES